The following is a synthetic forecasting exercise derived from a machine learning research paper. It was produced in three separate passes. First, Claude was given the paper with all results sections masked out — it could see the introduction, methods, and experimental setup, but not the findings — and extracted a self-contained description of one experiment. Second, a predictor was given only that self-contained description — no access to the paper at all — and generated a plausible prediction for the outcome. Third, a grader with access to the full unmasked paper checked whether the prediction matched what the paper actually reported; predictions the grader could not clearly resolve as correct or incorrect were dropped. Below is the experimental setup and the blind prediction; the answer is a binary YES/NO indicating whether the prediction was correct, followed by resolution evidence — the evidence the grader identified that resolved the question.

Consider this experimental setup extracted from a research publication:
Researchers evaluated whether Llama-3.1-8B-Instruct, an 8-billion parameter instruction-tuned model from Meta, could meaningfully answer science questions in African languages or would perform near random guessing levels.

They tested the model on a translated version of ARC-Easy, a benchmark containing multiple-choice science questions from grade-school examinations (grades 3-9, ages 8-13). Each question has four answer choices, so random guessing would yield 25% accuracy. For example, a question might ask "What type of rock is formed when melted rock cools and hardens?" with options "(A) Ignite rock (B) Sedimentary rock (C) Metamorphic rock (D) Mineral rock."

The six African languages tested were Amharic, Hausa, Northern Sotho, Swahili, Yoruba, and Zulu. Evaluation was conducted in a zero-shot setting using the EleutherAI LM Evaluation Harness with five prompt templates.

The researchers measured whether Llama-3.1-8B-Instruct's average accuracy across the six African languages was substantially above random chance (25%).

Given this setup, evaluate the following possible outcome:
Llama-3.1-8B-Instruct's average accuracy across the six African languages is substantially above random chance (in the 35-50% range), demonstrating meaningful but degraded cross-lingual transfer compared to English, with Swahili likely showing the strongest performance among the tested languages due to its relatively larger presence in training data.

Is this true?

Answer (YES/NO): NO